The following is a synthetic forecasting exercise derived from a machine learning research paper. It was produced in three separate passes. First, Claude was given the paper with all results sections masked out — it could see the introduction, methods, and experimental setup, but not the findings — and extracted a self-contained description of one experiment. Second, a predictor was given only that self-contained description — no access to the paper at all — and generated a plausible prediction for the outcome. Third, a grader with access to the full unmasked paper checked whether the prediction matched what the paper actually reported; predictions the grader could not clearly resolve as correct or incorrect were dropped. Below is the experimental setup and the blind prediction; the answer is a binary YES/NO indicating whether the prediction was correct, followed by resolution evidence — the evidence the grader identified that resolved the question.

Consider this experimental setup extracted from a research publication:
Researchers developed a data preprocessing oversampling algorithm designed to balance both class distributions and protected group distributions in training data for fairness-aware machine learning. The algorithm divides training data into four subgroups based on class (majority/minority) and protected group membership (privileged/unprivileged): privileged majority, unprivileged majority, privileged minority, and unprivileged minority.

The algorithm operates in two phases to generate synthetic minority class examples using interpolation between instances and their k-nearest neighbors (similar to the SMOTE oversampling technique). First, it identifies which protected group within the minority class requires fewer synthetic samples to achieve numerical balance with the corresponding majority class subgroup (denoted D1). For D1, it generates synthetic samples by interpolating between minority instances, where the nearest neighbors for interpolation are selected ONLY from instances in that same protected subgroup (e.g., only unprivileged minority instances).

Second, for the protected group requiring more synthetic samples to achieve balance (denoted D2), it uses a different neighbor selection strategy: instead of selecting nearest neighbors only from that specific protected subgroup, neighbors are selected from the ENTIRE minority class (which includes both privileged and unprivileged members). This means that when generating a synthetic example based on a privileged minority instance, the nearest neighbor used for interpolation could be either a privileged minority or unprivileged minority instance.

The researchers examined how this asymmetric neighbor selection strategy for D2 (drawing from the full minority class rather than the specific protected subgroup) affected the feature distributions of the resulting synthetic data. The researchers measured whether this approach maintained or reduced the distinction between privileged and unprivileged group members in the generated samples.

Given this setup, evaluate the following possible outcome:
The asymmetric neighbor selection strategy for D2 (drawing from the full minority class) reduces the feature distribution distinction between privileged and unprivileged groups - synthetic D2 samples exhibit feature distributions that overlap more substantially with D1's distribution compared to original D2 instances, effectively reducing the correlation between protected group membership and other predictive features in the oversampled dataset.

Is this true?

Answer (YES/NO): YES